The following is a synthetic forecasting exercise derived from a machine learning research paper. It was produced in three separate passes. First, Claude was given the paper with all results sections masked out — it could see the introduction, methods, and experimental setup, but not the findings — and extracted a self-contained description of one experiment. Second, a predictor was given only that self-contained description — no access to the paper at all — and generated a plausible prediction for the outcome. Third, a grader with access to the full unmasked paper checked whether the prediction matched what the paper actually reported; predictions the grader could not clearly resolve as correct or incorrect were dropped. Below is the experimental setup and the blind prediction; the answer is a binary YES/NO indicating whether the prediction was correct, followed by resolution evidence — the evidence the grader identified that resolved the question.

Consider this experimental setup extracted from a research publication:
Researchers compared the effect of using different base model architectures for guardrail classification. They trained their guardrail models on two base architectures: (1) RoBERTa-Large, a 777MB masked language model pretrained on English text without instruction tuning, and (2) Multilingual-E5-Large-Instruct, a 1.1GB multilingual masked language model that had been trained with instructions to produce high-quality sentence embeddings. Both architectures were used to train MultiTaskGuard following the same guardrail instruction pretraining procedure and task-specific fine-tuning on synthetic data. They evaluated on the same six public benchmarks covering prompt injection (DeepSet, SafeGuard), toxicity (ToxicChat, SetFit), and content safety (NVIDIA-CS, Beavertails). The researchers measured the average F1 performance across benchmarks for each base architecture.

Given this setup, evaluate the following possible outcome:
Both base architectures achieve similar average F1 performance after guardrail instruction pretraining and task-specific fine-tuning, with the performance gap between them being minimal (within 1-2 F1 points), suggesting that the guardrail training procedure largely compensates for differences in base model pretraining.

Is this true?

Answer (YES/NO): NO